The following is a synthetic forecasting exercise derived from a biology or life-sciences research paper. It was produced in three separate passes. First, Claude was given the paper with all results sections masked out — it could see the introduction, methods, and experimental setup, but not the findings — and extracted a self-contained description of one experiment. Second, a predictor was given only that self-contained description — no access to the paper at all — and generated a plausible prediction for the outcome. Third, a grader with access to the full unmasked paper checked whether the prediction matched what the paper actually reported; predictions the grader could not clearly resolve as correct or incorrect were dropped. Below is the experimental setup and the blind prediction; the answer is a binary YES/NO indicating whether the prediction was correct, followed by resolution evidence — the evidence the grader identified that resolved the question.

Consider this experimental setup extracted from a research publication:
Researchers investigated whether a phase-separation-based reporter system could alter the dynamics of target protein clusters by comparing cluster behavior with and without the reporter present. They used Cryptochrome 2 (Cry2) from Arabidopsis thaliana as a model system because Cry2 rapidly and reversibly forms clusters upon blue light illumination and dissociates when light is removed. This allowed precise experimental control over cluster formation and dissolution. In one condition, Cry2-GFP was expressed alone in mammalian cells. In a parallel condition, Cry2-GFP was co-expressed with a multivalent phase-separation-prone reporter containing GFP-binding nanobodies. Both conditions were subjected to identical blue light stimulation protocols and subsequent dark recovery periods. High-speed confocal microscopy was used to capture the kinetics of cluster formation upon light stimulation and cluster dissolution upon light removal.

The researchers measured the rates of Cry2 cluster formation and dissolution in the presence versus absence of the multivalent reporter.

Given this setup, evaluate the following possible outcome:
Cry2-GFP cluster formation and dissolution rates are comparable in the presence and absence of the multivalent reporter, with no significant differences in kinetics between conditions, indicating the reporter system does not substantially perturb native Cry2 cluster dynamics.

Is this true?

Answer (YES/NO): YES